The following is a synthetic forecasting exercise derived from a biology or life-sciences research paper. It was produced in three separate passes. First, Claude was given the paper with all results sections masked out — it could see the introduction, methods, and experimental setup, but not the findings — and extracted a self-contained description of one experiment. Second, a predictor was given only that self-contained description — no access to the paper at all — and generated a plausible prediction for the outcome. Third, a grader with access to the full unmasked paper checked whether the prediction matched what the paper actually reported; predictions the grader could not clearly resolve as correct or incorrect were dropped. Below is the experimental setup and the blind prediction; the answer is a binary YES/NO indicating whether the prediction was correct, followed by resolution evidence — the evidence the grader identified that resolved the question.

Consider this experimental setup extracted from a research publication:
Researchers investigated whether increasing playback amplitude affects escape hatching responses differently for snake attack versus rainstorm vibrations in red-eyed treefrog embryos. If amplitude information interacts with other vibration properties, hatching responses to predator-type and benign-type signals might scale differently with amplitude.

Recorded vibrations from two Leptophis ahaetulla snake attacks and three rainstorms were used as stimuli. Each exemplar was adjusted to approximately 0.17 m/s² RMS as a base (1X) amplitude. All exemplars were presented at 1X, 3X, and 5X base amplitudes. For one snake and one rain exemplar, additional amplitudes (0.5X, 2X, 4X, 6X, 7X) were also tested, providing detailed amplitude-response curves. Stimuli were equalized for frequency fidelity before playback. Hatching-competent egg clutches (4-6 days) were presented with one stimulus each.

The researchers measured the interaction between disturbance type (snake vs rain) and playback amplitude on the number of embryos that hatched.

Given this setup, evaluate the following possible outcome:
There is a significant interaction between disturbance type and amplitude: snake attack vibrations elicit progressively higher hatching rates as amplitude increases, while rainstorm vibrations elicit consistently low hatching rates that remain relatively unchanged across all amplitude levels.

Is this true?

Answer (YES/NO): NO